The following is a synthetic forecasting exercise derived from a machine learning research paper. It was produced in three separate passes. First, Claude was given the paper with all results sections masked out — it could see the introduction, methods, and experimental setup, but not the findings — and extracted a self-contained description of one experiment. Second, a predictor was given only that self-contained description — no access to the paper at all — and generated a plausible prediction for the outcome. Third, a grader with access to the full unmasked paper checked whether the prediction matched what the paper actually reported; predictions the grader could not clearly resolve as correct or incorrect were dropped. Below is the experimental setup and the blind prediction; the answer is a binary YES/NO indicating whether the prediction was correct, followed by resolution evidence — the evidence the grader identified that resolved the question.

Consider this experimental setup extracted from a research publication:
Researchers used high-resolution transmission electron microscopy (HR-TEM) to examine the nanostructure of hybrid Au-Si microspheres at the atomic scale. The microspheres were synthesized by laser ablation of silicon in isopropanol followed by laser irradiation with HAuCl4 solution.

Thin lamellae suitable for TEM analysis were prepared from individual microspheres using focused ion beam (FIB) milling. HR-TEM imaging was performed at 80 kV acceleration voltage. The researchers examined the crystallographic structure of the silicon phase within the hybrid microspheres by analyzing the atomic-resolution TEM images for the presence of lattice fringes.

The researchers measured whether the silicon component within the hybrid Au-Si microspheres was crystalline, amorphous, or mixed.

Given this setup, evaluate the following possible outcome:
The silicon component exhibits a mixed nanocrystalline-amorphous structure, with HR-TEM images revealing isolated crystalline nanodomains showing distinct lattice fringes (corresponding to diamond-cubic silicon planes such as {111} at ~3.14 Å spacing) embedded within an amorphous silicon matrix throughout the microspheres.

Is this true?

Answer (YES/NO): NO